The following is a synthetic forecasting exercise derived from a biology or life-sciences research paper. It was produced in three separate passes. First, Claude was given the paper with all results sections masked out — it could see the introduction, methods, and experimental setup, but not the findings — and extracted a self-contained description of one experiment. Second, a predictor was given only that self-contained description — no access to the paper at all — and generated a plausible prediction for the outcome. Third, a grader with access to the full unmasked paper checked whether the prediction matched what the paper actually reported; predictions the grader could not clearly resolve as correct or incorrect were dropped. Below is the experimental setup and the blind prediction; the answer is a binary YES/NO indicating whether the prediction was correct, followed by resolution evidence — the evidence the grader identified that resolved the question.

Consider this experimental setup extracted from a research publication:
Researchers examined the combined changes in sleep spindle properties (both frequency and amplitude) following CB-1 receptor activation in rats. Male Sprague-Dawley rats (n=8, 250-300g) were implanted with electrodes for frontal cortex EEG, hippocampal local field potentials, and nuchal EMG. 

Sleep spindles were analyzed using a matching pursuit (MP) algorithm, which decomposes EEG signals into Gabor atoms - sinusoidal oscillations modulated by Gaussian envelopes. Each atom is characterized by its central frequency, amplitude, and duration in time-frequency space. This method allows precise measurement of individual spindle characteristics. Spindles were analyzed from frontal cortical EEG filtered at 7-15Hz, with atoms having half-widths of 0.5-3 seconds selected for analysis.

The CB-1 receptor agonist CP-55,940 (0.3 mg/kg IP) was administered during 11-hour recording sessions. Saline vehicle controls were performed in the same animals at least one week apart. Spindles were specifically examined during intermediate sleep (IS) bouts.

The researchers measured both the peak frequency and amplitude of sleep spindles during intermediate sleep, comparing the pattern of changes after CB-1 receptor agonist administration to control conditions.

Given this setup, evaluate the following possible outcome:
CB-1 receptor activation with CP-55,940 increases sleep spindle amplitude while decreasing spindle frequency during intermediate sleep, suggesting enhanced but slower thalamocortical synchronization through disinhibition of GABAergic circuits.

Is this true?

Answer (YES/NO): YES